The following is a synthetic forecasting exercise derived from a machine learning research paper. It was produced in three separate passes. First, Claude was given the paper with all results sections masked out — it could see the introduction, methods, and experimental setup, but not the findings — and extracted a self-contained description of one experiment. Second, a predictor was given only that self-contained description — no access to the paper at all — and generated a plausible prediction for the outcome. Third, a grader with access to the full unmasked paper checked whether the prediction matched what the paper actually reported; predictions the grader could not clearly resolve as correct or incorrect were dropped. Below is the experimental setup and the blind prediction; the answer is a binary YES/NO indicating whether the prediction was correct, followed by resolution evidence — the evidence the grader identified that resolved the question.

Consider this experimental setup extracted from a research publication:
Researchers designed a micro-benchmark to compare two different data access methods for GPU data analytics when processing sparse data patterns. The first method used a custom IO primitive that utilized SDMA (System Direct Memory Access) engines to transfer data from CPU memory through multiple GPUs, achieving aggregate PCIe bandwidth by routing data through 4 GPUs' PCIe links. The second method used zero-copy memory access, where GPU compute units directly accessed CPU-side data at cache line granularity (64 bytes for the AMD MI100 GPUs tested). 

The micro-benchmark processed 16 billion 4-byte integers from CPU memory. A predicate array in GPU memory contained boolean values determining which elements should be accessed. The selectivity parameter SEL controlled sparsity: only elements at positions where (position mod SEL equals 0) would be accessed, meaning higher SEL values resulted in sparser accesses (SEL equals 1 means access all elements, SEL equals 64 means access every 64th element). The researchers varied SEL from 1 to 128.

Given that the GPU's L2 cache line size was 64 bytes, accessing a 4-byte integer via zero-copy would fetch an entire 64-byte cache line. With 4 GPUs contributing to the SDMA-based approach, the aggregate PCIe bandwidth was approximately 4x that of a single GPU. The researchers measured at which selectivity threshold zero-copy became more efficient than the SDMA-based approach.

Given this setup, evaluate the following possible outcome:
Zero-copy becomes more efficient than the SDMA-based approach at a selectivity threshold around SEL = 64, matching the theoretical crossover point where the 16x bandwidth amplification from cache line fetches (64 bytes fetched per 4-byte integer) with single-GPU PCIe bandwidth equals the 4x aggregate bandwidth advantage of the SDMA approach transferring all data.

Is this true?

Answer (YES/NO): YES